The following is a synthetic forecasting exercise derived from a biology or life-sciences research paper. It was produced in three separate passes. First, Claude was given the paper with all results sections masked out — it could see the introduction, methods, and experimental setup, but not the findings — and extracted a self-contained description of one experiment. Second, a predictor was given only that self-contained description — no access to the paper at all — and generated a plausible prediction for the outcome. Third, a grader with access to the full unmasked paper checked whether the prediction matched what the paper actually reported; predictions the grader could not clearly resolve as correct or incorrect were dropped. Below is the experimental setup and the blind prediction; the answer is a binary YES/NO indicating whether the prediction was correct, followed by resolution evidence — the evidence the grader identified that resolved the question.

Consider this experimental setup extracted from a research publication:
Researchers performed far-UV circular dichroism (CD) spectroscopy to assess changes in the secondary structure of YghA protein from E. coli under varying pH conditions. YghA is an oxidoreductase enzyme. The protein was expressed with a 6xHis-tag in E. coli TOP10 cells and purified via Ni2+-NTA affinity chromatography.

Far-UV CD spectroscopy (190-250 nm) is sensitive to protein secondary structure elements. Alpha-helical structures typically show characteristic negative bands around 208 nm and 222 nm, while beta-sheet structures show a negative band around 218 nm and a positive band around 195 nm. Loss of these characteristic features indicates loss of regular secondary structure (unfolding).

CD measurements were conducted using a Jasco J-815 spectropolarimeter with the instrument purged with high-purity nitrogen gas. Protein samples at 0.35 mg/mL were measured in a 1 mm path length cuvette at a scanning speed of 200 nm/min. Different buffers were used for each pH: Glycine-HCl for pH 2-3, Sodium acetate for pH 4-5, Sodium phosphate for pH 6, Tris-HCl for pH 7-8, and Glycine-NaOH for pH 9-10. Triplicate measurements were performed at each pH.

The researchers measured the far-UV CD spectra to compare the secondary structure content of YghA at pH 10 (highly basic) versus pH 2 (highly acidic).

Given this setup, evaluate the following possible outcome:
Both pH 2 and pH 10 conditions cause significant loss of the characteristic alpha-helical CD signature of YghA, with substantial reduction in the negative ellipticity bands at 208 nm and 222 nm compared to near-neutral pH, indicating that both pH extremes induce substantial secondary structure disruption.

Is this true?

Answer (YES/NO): NO